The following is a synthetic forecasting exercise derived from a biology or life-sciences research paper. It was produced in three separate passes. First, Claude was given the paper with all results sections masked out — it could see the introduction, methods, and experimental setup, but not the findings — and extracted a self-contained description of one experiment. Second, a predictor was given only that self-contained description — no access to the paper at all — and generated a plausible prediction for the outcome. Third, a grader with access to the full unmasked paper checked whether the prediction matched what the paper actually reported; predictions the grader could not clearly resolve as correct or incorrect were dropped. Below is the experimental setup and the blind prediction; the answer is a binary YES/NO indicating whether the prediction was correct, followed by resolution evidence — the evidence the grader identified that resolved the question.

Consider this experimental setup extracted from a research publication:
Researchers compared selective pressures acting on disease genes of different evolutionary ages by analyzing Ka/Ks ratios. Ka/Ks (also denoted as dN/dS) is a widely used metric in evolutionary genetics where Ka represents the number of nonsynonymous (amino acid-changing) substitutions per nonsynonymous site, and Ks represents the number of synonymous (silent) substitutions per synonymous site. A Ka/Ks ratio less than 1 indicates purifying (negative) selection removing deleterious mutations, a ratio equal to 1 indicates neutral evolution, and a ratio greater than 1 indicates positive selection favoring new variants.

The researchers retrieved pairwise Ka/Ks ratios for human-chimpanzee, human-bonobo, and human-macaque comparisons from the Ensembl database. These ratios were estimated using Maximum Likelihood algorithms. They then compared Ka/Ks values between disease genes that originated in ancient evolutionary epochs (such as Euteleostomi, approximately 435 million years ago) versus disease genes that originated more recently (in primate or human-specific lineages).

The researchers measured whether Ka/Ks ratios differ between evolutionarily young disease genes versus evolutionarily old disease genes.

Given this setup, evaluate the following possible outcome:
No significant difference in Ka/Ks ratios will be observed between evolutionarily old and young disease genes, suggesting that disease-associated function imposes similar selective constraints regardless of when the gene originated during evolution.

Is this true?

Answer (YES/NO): NO